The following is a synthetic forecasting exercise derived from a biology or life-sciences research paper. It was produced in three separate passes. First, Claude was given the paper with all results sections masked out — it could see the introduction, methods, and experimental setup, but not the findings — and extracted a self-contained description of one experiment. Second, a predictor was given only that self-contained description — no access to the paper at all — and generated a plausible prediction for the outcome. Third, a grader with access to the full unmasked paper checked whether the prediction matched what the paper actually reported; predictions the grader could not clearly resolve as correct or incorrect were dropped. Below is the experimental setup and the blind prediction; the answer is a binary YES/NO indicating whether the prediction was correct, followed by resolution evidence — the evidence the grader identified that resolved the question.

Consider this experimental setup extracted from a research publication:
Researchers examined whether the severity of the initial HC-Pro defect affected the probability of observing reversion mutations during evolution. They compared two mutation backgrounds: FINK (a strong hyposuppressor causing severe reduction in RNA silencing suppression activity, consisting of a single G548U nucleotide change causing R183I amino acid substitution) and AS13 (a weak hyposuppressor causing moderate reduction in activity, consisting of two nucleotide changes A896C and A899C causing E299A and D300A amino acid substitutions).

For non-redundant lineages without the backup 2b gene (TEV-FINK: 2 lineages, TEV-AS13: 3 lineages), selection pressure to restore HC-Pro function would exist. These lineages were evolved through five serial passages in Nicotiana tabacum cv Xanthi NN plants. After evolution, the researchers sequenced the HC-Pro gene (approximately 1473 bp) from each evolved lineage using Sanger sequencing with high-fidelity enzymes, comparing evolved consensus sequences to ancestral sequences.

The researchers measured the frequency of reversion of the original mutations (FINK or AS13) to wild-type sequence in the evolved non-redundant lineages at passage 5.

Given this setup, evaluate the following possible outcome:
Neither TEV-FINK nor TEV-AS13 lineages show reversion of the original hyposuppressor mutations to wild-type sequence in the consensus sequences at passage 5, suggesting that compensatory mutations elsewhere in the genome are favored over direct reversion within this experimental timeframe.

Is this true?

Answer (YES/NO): NO